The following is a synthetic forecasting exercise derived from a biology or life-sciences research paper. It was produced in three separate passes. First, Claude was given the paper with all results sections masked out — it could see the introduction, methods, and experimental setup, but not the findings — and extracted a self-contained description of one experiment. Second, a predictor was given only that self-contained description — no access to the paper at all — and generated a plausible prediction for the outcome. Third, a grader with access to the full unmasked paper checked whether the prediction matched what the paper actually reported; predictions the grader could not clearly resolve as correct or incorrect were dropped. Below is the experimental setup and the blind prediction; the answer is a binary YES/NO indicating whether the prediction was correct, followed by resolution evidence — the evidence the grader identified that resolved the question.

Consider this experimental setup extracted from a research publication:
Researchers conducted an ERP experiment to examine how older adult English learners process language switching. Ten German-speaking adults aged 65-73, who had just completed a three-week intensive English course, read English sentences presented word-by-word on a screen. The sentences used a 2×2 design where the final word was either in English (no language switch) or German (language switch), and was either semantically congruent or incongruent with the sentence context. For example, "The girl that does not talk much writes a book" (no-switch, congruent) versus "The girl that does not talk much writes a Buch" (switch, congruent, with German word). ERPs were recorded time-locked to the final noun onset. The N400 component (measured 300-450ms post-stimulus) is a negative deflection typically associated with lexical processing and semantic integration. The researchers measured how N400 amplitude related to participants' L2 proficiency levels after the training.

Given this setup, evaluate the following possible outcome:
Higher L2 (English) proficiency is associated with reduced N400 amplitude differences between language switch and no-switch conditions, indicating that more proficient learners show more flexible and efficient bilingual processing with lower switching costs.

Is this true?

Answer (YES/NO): YES